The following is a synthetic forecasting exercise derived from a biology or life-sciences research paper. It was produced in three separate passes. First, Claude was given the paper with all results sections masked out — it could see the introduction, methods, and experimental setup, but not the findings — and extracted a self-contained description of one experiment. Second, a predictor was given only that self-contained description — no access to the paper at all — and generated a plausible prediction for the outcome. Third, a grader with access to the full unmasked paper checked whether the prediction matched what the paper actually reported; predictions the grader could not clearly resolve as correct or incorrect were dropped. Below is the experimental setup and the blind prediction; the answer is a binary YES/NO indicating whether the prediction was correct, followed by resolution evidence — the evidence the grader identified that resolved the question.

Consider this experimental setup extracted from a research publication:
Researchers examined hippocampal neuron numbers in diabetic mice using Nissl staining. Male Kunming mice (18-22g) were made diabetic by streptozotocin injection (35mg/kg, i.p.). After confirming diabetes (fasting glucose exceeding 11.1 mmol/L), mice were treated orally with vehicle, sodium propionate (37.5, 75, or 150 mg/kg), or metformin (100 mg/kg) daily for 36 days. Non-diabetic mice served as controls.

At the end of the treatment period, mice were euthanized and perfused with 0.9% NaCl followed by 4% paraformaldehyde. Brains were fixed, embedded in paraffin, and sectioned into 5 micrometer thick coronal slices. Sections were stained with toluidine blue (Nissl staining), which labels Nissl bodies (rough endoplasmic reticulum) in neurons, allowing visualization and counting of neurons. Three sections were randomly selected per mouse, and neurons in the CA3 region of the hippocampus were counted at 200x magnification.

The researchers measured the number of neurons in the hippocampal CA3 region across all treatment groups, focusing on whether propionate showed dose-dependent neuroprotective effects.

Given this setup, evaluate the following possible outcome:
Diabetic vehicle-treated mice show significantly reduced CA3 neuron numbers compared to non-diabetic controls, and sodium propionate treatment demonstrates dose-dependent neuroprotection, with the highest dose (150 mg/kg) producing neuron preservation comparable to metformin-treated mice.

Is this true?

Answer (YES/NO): NO